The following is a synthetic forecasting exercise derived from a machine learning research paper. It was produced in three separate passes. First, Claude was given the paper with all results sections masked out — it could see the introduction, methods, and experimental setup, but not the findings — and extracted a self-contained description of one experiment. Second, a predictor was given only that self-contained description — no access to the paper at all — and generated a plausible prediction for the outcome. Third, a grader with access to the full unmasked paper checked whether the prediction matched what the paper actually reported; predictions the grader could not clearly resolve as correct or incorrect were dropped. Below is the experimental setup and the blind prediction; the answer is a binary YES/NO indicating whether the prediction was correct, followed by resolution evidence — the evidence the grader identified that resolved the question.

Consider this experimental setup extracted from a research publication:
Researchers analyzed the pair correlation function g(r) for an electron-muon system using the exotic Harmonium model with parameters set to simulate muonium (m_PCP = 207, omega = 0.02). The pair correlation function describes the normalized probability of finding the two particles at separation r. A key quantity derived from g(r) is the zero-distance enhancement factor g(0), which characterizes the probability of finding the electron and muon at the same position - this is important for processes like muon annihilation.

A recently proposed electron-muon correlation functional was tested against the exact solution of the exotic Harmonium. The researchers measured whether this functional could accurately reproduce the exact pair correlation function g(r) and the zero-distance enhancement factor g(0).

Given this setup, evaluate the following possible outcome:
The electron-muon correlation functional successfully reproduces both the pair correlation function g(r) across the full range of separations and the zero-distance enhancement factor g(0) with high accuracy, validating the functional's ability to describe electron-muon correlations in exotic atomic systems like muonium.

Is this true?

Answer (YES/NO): NO